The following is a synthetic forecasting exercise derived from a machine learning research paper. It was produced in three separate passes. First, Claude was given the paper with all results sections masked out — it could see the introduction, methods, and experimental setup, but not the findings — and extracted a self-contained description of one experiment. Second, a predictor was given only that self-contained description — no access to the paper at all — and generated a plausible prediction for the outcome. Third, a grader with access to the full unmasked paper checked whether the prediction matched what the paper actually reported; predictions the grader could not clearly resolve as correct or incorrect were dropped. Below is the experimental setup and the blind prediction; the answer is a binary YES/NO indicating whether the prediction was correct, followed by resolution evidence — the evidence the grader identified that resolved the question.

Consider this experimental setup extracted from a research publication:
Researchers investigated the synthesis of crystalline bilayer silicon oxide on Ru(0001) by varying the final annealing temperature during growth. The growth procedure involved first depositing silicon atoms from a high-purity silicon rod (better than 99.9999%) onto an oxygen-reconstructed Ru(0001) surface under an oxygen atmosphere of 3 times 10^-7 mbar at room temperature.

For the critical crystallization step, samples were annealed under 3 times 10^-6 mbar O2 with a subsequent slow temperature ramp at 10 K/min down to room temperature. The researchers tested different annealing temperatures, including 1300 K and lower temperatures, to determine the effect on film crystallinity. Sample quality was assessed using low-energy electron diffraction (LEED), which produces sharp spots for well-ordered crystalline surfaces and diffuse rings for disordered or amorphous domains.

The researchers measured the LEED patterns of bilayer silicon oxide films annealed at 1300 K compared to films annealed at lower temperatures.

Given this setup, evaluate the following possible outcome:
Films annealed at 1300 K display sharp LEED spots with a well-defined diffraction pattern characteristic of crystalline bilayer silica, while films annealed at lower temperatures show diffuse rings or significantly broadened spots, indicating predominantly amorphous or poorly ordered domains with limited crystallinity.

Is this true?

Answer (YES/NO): YES